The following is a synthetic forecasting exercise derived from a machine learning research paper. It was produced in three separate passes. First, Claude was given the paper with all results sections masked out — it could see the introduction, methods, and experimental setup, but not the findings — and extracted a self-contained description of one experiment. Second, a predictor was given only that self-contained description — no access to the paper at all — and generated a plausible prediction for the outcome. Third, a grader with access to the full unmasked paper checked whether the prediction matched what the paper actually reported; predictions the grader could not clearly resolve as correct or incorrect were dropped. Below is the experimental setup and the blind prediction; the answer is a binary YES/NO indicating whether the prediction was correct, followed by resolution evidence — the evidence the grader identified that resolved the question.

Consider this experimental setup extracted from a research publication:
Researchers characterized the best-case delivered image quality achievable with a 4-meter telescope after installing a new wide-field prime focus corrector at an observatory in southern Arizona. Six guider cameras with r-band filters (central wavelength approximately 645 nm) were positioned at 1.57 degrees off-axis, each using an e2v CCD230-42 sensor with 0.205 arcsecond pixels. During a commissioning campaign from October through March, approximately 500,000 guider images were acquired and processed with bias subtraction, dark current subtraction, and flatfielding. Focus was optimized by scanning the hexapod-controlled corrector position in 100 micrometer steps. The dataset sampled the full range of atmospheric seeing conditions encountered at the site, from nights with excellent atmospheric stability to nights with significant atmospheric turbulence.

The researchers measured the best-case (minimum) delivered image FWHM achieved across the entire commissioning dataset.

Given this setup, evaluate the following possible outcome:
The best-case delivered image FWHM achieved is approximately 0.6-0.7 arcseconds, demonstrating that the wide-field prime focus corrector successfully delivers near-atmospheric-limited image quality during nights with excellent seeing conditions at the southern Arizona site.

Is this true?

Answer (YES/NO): YES